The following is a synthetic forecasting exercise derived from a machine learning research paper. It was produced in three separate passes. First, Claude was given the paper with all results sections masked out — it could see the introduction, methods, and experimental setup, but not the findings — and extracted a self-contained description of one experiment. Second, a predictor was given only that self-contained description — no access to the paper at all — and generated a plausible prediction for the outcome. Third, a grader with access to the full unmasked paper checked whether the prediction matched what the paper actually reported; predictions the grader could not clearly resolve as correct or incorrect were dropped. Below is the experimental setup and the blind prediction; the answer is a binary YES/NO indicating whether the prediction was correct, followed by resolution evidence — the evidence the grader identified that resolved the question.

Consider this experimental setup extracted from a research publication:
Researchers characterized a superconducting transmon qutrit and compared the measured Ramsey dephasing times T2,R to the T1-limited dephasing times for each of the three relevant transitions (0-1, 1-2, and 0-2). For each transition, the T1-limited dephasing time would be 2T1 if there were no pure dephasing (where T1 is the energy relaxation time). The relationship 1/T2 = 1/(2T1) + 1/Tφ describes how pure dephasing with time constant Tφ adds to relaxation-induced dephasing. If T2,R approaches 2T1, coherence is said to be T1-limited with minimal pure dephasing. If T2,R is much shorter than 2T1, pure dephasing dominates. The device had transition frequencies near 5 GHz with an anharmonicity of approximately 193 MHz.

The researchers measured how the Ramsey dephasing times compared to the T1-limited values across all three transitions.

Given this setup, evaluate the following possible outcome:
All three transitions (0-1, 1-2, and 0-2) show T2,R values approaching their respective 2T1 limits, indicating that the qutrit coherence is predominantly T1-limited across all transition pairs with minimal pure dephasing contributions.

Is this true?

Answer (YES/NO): NO